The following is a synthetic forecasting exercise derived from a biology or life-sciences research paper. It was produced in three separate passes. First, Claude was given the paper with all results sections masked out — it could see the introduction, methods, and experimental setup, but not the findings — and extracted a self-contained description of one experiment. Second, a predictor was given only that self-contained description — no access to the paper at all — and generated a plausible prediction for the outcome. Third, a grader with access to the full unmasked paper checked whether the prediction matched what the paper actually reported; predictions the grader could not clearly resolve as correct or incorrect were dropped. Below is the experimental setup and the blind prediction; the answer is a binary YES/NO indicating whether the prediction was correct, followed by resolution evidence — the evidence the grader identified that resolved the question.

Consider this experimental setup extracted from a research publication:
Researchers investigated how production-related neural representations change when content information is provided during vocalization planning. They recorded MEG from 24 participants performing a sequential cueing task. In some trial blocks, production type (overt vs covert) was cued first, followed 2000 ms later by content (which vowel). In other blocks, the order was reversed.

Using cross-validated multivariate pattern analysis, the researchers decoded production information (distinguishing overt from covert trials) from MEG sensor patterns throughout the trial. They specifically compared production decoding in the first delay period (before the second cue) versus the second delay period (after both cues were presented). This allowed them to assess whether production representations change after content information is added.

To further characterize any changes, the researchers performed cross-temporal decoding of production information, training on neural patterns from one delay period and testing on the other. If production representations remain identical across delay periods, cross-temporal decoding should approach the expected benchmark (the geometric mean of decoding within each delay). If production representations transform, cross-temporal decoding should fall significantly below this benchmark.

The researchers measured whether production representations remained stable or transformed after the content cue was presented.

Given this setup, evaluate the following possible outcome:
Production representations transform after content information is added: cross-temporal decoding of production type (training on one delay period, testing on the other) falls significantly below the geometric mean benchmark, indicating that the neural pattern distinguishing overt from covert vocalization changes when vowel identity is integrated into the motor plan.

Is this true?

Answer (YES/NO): YES